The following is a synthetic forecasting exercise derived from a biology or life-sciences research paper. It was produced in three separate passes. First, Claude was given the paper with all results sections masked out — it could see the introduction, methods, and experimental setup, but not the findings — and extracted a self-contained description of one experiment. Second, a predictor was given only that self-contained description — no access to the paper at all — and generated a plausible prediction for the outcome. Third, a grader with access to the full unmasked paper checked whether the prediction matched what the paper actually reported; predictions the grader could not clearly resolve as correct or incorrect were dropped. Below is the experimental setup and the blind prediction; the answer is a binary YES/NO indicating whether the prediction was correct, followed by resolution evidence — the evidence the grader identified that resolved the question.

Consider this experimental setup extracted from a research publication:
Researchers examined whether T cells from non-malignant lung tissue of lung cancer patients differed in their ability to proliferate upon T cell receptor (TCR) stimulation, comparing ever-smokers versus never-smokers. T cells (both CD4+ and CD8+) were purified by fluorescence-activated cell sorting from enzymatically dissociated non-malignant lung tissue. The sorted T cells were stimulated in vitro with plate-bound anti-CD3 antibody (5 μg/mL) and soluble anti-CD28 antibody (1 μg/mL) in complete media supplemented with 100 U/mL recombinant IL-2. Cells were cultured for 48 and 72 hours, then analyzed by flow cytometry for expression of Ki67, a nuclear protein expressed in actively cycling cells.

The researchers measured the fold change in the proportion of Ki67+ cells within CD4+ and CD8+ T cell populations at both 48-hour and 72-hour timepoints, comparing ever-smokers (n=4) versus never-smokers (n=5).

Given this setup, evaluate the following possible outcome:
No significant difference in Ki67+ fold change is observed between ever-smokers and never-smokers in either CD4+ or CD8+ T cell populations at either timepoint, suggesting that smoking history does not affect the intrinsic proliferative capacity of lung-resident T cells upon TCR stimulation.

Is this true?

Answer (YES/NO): NO